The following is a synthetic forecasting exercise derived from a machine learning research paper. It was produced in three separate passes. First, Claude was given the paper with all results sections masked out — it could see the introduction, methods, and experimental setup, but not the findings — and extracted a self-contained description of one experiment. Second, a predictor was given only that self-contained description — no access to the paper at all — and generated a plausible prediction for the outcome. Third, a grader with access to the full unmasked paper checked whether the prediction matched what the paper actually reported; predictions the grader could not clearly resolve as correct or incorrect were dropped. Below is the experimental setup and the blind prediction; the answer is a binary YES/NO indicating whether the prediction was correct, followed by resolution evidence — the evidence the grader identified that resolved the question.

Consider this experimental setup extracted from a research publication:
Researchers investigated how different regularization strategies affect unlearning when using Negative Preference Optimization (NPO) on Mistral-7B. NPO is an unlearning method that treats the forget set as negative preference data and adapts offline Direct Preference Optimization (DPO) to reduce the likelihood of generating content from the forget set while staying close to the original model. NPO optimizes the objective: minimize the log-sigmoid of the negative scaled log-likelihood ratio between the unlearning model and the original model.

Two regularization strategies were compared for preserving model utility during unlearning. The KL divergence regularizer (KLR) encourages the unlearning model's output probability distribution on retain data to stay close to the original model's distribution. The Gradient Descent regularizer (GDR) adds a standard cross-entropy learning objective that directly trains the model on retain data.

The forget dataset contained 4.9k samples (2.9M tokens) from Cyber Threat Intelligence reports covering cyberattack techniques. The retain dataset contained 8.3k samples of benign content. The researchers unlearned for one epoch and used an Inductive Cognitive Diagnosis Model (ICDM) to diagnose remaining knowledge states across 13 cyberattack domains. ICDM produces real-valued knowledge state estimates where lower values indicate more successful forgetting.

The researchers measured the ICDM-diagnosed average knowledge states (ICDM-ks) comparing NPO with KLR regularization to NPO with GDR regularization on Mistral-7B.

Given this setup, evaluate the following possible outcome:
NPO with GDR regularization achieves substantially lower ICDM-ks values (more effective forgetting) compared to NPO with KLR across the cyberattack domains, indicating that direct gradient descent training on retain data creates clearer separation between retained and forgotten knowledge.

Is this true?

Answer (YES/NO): YES